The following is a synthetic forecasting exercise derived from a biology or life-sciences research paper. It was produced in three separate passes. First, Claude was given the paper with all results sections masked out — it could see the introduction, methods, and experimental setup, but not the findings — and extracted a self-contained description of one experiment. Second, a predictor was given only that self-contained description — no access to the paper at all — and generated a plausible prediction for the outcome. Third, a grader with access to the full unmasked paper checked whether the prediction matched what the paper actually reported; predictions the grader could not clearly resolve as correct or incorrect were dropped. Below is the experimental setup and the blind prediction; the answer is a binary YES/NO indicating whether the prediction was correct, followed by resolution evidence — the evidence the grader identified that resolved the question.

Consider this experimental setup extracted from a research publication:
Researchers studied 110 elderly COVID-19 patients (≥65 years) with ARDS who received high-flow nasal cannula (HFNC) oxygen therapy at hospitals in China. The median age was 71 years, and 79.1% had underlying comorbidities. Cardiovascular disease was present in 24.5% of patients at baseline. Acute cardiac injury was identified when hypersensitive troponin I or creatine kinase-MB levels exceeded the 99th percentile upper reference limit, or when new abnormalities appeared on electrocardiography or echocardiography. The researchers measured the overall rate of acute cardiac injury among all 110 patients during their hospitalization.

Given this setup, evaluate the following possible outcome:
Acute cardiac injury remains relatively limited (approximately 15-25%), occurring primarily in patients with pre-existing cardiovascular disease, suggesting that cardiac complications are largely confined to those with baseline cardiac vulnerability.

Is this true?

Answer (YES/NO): NO